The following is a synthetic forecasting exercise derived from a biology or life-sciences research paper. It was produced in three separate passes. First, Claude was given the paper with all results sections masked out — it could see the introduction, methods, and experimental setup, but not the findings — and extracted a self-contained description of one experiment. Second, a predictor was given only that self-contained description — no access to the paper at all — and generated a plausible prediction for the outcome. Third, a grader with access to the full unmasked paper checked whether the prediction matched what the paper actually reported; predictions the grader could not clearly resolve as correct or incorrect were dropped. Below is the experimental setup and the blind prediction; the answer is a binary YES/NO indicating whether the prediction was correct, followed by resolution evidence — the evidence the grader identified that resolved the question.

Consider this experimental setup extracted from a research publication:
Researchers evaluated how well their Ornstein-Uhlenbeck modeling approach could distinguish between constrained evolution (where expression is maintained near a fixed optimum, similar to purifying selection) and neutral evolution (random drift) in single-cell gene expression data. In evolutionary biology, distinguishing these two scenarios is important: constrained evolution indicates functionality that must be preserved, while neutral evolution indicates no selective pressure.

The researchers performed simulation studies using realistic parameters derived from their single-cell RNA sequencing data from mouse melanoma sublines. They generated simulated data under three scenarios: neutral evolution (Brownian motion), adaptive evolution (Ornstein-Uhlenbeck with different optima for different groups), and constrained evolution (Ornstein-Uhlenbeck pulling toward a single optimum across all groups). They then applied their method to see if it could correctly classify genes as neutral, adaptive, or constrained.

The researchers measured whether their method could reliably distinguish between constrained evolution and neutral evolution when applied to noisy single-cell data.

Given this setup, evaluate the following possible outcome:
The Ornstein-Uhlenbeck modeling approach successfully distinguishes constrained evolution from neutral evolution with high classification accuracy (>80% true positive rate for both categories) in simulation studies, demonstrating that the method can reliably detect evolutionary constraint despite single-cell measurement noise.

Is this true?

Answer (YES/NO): NO